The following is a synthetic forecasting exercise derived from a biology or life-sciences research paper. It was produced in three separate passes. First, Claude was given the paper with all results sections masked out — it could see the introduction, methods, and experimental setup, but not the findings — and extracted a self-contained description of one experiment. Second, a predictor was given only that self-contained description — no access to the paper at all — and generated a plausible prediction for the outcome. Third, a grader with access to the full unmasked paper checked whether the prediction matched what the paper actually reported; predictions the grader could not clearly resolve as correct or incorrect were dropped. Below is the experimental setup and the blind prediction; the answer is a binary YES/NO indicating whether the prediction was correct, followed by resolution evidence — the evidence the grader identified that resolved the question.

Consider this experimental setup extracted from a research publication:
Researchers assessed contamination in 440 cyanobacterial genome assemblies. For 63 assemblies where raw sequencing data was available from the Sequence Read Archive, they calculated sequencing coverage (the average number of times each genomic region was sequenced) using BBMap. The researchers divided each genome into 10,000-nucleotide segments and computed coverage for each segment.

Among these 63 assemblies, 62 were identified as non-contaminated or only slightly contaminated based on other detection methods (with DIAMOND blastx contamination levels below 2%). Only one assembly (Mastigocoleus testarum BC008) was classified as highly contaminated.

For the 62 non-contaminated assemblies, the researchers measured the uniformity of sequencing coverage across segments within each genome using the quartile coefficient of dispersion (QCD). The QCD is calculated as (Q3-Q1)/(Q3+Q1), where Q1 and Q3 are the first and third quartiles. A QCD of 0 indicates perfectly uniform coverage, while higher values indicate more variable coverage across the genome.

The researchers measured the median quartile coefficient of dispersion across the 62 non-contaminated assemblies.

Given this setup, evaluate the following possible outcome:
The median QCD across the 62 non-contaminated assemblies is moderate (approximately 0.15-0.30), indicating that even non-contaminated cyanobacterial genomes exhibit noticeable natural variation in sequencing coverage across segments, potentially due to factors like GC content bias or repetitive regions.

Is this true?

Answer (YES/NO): NO